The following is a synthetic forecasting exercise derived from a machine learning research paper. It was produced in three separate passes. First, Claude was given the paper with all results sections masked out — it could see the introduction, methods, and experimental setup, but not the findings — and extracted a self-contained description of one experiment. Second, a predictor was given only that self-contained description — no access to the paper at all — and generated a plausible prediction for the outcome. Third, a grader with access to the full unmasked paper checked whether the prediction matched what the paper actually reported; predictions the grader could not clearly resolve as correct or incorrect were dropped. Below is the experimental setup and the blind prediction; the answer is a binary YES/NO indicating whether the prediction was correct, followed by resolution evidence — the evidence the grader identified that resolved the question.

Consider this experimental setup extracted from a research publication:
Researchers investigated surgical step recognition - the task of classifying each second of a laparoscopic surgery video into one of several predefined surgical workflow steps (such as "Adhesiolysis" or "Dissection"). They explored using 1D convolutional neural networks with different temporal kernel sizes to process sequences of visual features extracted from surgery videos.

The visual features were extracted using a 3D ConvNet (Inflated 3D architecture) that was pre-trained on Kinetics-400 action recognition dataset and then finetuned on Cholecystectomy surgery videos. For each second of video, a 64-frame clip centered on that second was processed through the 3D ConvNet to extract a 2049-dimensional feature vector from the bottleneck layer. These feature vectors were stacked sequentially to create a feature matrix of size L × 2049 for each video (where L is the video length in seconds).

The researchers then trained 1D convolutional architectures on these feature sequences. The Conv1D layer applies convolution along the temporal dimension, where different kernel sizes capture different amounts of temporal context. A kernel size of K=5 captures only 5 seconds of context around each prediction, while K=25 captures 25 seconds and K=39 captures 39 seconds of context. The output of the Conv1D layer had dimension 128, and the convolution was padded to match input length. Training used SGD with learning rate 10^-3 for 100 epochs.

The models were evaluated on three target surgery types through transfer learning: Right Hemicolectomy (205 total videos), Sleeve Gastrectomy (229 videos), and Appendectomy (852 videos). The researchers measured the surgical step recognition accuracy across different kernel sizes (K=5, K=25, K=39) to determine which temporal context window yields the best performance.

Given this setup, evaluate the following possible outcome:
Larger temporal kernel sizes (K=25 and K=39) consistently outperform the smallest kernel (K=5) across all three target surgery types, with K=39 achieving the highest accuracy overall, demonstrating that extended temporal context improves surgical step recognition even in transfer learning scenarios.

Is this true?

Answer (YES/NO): YES